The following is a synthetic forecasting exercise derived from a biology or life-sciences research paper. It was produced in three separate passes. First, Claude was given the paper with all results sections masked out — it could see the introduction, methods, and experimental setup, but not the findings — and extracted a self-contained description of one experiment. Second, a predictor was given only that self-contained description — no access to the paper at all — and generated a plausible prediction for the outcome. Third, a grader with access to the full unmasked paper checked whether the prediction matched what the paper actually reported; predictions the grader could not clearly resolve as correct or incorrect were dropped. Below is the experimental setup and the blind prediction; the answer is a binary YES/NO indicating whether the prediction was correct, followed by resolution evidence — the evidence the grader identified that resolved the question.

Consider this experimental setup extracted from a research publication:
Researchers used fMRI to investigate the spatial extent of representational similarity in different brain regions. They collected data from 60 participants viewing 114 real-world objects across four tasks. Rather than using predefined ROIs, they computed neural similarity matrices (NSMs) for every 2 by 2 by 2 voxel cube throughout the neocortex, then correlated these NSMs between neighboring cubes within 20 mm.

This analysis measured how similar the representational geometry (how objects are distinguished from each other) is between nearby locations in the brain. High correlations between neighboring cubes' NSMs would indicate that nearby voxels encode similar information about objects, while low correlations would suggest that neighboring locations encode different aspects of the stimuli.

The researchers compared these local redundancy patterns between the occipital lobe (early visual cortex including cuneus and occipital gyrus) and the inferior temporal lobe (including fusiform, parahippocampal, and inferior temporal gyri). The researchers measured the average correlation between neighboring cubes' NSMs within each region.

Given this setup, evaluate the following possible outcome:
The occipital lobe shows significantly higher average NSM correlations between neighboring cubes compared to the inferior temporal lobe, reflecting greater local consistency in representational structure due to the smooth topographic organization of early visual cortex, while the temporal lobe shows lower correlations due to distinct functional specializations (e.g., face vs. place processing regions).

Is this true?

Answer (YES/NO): YES